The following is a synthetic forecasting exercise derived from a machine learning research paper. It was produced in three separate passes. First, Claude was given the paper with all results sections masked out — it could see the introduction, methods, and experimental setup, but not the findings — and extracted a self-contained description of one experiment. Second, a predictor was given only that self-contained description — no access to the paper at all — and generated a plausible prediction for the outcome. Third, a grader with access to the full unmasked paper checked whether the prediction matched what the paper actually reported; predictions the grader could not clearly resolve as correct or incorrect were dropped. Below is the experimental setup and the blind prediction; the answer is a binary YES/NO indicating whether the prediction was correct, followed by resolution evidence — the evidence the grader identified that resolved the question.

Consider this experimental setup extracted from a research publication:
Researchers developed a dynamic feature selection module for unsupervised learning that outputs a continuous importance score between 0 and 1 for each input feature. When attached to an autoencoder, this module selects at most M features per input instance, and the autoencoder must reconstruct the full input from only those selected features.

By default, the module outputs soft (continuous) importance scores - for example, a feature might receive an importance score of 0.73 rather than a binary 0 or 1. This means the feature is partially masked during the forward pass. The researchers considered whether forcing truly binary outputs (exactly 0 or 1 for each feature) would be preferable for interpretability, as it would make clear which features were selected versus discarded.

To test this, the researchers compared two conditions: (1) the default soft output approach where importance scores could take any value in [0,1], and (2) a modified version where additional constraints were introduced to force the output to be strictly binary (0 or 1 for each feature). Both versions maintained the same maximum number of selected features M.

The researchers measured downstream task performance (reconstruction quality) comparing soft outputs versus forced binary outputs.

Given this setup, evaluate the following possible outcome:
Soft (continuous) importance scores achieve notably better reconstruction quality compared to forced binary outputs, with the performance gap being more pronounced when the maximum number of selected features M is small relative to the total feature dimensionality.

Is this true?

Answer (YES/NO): NO